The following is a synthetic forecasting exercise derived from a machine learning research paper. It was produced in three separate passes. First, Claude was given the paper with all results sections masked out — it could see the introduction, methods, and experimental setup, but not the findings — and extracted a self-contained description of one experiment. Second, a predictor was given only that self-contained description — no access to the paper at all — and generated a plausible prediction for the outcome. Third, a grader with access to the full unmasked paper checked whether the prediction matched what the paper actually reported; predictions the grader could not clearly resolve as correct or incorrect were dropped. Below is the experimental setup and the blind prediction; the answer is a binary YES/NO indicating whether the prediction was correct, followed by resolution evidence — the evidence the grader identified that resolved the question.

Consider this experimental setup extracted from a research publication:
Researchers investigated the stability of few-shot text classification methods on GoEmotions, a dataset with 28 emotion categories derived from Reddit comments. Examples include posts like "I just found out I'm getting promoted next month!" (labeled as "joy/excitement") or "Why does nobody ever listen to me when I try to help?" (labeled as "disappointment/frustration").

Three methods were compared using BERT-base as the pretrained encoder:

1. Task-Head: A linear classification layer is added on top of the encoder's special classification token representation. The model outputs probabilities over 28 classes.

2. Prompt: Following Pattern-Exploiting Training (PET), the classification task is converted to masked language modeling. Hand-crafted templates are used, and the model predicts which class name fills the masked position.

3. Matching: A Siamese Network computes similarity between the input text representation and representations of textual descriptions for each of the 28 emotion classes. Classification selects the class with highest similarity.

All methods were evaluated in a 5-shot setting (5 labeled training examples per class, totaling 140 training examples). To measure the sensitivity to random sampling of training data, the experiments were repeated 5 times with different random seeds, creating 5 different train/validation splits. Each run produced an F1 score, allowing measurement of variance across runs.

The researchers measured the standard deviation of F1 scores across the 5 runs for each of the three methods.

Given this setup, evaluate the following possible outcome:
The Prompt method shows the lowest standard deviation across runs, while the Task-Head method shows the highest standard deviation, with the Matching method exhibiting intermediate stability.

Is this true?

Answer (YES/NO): YES